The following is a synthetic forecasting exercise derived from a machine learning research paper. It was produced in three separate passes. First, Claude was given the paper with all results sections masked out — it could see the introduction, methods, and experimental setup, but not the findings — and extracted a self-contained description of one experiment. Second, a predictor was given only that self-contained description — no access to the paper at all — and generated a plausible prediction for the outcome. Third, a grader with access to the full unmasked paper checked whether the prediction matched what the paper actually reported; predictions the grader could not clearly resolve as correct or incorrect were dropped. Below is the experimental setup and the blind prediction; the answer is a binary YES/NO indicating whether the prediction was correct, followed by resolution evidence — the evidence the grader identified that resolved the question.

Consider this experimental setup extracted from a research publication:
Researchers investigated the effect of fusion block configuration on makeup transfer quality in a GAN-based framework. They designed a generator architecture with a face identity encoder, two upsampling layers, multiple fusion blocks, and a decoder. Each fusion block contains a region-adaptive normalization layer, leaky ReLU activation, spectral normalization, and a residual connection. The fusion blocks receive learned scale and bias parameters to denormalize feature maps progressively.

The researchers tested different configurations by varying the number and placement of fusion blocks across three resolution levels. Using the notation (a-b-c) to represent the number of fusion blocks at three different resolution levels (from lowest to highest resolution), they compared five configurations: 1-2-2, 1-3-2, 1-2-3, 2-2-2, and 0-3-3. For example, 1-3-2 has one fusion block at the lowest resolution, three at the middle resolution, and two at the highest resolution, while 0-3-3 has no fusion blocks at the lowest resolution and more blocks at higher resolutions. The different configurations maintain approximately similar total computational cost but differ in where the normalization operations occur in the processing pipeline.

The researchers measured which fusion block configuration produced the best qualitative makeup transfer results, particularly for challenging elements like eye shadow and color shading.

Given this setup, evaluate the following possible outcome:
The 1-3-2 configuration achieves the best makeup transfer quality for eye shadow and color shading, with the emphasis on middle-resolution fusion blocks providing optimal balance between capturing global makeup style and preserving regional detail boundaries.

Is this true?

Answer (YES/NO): NO